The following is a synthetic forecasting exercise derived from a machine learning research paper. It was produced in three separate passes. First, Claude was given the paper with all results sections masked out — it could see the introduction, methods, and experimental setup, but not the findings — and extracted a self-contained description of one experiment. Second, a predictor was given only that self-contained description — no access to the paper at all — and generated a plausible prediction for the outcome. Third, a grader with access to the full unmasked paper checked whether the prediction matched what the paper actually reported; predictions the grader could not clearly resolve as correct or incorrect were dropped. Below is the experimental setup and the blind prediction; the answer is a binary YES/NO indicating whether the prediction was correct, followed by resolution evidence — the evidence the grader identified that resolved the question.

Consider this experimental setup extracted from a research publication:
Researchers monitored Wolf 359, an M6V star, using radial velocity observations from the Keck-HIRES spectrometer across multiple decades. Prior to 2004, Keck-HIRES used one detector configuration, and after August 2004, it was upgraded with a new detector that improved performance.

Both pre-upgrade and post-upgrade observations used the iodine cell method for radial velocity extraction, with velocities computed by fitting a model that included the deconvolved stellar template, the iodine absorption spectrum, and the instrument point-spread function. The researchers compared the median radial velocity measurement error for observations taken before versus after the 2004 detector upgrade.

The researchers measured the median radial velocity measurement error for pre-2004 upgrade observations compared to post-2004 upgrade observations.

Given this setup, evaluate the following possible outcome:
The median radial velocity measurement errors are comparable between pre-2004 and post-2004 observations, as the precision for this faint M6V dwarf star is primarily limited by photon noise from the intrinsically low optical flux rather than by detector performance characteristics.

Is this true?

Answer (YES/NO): NO